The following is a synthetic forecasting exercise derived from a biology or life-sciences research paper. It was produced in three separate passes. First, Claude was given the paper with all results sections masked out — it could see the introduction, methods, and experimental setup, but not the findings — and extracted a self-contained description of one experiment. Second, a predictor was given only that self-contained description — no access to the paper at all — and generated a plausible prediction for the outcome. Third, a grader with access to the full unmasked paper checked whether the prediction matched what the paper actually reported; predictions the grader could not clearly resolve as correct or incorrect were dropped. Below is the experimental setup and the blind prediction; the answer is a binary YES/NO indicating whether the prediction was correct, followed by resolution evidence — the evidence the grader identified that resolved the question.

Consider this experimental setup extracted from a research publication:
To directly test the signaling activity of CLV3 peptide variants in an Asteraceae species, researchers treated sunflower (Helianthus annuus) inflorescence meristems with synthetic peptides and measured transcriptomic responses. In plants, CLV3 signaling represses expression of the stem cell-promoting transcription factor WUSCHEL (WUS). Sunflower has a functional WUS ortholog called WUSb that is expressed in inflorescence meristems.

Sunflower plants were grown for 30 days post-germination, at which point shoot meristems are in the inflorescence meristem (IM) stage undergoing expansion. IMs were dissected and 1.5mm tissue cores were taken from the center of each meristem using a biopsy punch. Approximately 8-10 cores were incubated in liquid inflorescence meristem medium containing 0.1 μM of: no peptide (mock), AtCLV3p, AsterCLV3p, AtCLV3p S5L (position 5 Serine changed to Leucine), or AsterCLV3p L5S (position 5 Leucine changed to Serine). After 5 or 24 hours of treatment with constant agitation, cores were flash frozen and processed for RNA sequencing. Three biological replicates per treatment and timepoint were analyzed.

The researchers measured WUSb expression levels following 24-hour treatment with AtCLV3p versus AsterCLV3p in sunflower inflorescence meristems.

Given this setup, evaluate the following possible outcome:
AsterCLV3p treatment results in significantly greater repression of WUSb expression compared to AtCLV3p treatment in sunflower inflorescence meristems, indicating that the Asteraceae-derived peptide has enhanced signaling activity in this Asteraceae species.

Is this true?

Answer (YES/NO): NO